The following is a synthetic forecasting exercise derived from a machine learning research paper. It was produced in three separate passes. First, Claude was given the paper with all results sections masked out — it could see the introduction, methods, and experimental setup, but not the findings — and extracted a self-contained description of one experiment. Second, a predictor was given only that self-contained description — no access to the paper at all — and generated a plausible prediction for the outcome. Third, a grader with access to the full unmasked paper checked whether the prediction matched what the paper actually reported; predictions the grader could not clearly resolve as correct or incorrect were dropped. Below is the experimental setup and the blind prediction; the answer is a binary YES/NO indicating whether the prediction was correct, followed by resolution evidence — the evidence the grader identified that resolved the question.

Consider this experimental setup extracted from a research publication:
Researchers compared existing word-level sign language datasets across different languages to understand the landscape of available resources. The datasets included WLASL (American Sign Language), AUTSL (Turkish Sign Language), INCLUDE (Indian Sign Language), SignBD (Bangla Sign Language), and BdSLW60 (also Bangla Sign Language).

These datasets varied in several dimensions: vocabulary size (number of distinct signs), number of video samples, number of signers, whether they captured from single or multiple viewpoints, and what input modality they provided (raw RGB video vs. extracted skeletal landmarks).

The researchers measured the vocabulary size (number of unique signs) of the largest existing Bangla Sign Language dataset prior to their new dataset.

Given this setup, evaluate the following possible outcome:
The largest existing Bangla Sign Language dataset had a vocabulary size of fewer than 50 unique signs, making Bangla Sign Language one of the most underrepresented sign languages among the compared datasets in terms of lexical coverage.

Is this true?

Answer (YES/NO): NO